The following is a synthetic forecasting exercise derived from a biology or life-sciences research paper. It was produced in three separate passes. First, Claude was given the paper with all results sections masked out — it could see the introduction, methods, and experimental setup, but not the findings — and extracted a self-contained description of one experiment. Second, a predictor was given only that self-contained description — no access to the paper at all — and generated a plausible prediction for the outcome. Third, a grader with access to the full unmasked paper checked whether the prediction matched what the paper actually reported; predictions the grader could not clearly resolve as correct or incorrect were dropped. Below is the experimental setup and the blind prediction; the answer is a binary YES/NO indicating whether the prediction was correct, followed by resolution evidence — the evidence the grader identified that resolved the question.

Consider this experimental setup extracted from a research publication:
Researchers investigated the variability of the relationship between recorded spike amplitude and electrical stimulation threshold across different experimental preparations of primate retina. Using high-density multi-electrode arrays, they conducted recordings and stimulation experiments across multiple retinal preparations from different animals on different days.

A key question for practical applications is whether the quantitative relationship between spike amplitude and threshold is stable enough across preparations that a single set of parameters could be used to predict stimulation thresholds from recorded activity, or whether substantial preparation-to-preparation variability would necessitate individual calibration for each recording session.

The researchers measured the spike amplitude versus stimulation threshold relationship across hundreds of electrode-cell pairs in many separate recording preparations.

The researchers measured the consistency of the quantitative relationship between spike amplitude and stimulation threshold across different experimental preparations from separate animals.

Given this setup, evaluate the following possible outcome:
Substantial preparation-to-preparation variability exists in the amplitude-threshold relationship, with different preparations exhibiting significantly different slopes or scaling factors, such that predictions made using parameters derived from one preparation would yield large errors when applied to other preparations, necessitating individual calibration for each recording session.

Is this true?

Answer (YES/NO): NO